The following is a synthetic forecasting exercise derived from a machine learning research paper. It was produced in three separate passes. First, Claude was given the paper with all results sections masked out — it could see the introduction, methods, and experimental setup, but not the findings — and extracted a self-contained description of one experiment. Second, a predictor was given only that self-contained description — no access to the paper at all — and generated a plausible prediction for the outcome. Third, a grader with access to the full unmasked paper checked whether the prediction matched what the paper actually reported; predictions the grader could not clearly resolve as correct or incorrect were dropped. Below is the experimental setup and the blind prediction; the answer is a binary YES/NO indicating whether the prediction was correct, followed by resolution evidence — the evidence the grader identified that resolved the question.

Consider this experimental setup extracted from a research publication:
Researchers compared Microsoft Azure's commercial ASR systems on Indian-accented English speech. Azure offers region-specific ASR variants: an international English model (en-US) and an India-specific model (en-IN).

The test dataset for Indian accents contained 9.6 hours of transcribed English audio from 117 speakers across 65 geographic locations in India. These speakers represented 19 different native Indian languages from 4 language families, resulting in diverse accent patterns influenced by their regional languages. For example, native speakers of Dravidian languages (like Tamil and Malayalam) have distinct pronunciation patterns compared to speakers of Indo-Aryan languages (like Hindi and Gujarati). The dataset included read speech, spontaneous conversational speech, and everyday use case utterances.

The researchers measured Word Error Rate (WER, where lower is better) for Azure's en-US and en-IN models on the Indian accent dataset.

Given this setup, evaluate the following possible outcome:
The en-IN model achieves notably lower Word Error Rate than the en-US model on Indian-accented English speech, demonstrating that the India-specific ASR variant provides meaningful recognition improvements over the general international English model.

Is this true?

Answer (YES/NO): NO